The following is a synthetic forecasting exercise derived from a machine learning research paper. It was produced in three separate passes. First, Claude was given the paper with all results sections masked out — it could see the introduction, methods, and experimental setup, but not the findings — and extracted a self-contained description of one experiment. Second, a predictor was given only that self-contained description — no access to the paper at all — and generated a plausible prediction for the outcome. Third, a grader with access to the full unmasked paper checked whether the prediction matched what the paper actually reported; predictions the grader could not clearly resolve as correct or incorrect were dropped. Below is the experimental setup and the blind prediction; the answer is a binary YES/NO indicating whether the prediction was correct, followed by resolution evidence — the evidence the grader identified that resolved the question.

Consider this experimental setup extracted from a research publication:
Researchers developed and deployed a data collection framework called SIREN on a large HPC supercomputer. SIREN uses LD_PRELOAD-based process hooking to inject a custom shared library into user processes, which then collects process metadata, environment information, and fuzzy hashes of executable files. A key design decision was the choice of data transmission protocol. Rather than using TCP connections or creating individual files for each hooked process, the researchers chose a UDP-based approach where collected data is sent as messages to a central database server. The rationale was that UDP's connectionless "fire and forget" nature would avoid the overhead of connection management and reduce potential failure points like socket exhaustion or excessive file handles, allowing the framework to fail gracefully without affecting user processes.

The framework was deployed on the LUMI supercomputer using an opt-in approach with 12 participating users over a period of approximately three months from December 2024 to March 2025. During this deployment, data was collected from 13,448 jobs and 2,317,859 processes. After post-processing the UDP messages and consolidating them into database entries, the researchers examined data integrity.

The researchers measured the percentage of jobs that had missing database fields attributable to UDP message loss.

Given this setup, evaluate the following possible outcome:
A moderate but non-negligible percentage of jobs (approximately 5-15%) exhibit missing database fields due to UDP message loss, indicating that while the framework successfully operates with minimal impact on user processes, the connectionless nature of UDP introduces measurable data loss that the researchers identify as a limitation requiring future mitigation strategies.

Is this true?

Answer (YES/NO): NO